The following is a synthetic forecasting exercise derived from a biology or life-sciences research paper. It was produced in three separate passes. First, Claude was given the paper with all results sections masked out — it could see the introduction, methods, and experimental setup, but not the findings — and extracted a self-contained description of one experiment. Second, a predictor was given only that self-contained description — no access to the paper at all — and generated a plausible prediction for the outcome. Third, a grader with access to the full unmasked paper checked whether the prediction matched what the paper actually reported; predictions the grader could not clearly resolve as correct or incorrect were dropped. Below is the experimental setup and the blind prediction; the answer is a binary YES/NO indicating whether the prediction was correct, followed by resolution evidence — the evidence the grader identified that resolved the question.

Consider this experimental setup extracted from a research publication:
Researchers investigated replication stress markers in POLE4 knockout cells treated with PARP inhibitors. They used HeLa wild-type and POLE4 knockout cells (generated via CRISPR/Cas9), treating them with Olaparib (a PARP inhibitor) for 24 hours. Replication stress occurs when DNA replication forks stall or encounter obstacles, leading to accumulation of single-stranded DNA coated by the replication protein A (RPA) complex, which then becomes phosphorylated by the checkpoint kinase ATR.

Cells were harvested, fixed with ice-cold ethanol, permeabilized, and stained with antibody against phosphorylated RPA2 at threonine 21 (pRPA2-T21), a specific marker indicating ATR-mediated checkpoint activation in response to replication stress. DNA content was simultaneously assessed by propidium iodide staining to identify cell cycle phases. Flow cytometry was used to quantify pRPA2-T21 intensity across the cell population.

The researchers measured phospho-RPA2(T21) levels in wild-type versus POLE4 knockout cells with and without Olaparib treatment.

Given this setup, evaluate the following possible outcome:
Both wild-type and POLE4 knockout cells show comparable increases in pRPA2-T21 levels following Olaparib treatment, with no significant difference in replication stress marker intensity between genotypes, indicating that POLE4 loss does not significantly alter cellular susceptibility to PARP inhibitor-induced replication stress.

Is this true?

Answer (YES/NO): NO